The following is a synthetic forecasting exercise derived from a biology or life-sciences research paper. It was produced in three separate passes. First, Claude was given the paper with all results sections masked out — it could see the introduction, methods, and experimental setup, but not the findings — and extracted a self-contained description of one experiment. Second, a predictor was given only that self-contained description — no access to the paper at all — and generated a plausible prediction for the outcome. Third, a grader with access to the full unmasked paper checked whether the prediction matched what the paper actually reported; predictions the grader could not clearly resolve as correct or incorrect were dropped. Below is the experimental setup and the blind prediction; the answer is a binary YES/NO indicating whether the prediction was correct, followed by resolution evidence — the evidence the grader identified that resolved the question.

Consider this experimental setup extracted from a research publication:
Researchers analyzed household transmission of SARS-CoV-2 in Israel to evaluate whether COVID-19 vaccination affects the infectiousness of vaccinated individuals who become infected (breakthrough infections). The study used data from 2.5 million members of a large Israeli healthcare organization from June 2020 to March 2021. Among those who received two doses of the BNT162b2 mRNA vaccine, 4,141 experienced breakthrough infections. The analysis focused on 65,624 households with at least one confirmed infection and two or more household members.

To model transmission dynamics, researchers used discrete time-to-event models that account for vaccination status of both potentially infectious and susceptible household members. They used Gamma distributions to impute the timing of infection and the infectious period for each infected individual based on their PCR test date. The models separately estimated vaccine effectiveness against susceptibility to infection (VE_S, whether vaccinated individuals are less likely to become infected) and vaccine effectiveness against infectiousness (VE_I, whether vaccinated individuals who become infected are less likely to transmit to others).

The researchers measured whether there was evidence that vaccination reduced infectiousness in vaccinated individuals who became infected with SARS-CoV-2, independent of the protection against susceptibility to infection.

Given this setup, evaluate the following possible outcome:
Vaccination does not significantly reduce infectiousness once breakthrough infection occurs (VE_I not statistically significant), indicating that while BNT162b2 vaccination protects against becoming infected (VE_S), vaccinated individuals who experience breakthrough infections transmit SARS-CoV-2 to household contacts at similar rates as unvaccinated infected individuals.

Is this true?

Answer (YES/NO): NO